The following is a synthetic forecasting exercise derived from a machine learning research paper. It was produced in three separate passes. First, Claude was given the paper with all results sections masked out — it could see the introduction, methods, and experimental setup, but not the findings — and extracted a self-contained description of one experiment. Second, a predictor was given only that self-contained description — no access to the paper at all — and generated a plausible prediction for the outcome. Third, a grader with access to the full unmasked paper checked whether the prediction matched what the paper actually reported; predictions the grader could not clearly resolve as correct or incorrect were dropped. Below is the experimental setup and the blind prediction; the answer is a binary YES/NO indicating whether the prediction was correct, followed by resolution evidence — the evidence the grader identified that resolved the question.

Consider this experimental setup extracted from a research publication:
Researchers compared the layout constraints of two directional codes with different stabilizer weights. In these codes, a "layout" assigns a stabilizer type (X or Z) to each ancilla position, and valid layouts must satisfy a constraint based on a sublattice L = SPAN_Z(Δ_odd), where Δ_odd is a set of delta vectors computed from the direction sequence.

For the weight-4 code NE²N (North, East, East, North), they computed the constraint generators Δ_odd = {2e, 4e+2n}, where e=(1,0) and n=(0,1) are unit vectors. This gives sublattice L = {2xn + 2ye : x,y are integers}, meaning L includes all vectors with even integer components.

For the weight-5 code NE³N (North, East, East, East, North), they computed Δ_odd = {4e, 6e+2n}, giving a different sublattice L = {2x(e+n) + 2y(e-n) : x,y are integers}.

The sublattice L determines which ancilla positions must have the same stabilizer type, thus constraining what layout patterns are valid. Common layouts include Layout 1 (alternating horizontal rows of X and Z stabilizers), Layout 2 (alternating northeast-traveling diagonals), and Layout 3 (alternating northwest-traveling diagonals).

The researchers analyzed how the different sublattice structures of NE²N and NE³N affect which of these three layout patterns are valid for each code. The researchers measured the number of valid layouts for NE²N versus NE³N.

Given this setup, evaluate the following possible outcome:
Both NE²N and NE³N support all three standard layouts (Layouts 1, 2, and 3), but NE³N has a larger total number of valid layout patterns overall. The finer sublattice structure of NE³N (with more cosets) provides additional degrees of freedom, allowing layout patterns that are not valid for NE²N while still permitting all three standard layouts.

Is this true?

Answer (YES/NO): NO